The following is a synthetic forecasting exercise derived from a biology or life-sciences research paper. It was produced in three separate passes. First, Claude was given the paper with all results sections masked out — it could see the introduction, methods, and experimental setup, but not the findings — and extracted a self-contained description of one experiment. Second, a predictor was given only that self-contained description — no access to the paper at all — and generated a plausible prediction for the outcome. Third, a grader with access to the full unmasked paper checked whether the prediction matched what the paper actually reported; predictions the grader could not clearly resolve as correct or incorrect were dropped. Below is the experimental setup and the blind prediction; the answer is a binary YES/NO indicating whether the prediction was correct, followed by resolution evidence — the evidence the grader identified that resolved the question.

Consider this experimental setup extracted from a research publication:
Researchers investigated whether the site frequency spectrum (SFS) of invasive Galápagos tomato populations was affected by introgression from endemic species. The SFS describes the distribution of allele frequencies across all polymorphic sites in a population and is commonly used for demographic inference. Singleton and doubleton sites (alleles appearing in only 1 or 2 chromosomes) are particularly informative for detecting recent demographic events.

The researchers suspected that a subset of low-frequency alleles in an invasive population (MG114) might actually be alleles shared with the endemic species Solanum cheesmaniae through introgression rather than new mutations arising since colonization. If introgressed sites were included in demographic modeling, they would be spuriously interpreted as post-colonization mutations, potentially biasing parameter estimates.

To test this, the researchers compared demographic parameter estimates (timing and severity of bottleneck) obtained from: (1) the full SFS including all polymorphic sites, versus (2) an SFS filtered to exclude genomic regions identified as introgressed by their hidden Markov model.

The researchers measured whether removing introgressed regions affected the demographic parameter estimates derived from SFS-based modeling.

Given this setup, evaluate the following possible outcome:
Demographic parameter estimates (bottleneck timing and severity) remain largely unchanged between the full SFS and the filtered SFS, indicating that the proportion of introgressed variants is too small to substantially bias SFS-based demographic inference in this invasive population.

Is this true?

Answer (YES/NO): NO